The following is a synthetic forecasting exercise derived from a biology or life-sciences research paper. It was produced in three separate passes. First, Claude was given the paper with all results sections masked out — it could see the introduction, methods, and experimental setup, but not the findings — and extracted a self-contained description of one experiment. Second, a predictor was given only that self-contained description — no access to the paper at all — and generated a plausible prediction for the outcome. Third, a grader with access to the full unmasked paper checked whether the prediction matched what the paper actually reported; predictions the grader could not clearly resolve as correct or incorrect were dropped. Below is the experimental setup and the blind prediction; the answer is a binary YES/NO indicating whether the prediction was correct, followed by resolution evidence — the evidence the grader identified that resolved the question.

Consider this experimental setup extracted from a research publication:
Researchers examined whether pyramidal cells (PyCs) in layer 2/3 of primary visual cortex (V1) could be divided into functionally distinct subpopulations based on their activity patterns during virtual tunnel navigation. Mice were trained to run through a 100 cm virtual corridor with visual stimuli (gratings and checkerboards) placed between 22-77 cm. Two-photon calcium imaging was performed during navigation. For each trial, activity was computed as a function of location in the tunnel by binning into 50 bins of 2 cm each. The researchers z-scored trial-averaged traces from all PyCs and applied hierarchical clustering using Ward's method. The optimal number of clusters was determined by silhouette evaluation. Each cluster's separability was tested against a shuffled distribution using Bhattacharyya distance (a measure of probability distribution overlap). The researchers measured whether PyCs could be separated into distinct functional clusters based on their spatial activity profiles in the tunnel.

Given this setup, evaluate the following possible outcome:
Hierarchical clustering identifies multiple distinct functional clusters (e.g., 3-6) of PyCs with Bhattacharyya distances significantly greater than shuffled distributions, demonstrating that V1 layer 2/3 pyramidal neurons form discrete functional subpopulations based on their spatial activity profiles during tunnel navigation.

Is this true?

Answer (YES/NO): NO